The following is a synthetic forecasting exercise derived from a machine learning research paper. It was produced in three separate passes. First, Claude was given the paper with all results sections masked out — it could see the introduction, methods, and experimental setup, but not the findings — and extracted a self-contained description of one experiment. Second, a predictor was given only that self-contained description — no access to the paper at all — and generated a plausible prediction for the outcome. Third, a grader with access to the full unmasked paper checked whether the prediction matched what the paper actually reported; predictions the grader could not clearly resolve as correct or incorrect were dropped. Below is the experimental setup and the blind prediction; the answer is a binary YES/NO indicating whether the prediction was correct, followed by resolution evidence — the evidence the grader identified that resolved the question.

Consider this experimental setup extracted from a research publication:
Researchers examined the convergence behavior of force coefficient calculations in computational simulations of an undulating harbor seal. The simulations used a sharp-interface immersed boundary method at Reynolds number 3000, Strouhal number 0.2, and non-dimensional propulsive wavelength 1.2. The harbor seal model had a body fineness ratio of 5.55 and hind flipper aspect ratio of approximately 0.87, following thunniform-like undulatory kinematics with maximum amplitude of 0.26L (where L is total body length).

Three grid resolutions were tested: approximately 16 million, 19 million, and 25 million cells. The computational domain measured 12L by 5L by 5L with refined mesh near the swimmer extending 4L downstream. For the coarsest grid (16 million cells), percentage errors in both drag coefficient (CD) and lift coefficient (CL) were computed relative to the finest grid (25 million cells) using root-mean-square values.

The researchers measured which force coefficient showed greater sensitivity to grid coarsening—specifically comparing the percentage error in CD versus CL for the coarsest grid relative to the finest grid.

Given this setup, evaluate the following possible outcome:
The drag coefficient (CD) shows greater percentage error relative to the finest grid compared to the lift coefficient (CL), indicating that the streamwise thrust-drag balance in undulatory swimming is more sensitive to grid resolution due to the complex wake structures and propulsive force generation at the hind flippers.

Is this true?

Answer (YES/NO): YES